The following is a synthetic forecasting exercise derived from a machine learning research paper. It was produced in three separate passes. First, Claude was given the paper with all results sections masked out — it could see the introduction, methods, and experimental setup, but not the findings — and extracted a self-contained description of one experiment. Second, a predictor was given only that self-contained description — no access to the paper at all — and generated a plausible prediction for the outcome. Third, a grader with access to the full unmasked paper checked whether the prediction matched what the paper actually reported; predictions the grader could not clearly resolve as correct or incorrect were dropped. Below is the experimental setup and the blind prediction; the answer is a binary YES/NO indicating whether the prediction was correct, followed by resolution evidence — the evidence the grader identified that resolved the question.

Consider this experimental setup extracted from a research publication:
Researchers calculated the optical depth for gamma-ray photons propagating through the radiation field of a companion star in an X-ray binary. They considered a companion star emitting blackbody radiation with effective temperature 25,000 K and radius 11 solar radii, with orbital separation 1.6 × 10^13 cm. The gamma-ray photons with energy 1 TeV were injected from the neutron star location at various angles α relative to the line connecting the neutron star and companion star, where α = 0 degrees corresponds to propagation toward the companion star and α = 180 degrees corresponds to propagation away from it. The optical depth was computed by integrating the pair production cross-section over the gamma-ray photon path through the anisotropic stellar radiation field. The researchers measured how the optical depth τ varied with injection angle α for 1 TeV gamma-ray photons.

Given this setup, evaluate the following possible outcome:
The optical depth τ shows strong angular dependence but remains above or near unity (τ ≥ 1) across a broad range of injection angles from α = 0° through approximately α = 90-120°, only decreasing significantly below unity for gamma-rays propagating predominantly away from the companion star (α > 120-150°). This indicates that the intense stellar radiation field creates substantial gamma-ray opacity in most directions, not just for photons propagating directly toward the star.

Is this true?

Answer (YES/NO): NO